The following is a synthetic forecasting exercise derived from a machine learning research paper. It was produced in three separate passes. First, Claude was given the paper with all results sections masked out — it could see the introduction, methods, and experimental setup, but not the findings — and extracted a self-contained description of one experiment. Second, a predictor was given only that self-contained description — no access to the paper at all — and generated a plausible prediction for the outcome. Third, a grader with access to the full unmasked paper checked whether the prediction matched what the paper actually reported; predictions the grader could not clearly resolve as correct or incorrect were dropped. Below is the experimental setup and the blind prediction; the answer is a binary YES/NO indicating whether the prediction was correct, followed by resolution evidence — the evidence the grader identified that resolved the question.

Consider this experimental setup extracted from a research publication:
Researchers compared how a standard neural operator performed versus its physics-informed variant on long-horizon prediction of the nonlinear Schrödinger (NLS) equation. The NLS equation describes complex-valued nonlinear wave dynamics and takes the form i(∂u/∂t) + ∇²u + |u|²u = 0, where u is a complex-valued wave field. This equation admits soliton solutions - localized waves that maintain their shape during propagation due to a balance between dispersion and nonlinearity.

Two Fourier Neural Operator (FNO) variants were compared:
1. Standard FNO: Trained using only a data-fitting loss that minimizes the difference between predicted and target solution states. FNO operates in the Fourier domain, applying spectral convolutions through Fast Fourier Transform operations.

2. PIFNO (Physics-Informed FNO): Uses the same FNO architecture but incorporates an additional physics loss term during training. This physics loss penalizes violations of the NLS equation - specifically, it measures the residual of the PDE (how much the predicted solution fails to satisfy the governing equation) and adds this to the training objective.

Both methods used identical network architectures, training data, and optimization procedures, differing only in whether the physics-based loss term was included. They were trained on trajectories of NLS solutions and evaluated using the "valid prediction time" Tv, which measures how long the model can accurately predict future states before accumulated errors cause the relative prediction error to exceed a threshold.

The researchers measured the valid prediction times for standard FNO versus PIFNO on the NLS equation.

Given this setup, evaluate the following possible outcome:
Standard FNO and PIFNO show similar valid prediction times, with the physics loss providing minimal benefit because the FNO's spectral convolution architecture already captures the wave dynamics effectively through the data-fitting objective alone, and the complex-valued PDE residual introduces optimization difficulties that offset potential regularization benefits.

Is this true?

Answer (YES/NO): NO